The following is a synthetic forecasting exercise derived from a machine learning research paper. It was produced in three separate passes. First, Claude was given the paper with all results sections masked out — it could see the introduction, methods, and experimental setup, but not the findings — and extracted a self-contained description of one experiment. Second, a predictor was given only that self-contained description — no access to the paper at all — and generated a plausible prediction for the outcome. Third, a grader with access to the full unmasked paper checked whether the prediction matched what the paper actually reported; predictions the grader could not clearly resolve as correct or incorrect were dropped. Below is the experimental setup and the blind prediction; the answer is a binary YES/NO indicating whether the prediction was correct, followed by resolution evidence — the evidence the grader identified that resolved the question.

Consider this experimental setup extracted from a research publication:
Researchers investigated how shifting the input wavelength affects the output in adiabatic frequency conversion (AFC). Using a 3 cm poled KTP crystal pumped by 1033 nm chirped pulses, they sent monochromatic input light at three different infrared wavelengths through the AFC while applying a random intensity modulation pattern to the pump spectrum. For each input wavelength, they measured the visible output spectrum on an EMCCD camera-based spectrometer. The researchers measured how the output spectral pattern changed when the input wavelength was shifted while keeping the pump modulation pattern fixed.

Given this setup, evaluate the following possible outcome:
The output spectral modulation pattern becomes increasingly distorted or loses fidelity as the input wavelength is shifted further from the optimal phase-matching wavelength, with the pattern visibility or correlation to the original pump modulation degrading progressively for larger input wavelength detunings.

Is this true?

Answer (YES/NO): NO